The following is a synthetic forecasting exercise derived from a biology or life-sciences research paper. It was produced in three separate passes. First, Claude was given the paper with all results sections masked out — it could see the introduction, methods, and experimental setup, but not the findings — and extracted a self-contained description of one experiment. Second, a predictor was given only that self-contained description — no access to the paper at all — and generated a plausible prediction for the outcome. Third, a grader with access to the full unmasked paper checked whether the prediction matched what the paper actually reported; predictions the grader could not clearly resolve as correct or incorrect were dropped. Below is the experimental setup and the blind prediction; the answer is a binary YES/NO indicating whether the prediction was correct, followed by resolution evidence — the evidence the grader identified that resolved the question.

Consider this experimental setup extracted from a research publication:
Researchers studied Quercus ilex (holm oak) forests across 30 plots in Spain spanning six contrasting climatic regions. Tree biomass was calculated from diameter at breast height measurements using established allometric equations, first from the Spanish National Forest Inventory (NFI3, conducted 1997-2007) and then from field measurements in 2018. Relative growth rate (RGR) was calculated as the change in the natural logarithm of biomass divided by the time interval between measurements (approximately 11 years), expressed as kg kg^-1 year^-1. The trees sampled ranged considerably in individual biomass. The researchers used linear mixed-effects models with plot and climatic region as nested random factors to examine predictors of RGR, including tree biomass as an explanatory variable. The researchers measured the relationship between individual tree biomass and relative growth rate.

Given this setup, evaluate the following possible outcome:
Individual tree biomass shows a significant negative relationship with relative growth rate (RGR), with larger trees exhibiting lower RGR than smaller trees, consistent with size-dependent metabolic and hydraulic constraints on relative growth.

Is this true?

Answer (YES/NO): YES